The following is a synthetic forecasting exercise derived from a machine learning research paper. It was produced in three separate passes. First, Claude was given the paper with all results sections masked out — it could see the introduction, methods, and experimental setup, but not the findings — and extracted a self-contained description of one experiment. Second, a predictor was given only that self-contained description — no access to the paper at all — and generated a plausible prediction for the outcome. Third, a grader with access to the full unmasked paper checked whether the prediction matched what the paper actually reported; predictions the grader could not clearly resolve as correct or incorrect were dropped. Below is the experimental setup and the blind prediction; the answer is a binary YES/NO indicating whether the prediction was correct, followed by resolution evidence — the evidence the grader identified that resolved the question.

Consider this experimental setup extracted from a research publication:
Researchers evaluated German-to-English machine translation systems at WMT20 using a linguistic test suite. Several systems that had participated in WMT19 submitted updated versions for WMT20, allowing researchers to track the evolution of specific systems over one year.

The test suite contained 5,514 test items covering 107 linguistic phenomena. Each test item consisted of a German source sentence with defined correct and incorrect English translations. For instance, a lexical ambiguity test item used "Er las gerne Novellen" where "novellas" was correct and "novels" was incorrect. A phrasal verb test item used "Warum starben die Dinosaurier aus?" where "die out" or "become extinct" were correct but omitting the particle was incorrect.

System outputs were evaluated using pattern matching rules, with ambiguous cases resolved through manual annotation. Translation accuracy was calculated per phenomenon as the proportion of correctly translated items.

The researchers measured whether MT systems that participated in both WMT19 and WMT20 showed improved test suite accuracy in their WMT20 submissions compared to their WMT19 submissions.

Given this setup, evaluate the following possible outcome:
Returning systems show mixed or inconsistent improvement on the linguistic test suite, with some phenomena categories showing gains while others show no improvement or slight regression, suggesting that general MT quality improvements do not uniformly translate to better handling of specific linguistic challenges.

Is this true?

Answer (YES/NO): NO